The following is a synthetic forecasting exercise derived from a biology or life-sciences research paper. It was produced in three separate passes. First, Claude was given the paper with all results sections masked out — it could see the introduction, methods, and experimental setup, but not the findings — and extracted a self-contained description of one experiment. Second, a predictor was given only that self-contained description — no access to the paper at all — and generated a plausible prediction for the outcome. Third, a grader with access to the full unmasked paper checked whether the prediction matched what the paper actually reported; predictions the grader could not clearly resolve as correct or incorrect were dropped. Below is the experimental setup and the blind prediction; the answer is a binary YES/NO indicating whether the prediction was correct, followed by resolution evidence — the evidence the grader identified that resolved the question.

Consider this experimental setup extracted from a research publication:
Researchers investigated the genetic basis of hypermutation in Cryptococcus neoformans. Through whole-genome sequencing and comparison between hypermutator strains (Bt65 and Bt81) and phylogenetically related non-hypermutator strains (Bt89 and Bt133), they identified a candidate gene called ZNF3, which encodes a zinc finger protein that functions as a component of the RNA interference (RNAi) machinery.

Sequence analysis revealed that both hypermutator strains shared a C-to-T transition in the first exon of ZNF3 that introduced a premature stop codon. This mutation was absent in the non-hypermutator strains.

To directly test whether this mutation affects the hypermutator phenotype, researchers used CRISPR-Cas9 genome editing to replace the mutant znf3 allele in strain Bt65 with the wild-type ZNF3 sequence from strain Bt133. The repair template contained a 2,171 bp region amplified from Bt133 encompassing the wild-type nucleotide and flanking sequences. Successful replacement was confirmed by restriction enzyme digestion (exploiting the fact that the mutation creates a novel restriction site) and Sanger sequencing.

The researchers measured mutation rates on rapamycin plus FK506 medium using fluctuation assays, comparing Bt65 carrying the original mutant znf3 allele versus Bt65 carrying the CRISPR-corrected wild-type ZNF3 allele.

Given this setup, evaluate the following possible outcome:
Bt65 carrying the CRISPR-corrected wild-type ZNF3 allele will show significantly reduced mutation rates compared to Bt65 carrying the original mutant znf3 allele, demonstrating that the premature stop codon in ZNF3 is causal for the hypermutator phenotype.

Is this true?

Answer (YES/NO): YES